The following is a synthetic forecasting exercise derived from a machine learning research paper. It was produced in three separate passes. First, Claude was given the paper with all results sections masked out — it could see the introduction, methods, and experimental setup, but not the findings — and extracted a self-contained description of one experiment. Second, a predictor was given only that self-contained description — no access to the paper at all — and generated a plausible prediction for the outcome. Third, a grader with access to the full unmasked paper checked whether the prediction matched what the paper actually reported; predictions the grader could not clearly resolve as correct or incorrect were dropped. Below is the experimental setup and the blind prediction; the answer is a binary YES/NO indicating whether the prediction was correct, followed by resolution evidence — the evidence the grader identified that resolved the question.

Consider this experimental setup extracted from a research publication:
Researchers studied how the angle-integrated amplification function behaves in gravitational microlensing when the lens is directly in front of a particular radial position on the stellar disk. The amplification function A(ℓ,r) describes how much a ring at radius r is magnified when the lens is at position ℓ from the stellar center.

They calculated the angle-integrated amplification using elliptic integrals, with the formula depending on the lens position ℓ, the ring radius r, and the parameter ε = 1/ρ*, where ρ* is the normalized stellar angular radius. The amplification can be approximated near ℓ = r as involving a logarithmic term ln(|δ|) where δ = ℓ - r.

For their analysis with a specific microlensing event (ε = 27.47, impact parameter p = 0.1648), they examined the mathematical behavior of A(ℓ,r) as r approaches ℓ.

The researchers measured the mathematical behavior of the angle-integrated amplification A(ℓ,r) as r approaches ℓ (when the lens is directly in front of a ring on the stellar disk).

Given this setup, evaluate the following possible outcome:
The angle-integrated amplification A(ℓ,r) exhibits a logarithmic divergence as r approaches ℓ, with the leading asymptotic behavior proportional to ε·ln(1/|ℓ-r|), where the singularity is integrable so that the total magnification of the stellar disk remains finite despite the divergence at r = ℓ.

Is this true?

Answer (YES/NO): YES